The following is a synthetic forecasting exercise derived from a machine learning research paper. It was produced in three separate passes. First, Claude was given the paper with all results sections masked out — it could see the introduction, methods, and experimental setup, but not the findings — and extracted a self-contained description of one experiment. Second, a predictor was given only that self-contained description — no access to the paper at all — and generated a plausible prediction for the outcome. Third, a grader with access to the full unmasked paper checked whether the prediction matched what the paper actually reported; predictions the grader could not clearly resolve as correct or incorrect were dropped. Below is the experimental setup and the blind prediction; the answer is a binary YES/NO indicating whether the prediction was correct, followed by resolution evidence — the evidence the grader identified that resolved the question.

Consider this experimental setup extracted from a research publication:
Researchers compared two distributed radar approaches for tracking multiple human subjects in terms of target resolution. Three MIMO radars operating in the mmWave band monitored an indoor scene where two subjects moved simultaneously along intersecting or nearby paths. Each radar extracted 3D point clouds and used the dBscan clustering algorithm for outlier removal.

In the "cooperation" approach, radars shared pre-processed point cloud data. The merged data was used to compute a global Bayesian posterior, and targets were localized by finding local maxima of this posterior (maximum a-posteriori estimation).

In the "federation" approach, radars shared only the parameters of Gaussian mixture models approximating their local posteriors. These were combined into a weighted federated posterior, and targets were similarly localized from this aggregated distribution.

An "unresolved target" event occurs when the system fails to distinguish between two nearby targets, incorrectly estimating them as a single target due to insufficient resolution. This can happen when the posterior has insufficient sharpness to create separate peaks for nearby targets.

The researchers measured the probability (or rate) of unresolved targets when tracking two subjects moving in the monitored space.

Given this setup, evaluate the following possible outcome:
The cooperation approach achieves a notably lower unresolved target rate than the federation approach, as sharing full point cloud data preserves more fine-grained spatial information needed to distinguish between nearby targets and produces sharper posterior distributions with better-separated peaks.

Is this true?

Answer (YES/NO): NO